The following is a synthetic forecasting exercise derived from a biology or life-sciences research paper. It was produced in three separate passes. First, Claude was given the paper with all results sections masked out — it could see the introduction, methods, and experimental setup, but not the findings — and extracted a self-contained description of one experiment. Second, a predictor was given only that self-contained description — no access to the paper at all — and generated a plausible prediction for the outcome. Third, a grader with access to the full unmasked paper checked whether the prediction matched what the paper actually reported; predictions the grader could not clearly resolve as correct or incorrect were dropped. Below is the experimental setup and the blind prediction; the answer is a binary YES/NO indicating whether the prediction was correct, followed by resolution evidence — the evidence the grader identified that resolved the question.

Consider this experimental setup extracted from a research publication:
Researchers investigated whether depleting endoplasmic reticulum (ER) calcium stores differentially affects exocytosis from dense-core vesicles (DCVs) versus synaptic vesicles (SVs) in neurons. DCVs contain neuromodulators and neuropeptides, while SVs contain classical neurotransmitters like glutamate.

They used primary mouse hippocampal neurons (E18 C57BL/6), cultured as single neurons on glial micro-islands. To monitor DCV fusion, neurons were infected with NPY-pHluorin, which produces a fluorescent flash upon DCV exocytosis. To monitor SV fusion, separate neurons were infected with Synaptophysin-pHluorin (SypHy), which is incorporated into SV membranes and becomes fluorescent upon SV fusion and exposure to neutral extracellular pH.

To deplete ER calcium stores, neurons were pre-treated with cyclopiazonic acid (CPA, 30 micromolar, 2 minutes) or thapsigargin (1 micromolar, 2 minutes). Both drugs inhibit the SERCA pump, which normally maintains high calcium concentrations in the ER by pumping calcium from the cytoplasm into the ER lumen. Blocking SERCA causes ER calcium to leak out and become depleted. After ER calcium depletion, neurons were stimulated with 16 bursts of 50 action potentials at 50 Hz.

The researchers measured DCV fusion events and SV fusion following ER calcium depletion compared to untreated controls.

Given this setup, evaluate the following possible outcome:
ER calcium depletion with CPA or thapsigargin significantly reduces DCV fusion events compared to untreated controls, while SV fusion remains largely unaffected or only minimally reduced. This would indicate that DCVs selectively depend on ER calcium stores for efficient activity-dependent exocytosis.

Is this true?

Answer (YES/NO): YES